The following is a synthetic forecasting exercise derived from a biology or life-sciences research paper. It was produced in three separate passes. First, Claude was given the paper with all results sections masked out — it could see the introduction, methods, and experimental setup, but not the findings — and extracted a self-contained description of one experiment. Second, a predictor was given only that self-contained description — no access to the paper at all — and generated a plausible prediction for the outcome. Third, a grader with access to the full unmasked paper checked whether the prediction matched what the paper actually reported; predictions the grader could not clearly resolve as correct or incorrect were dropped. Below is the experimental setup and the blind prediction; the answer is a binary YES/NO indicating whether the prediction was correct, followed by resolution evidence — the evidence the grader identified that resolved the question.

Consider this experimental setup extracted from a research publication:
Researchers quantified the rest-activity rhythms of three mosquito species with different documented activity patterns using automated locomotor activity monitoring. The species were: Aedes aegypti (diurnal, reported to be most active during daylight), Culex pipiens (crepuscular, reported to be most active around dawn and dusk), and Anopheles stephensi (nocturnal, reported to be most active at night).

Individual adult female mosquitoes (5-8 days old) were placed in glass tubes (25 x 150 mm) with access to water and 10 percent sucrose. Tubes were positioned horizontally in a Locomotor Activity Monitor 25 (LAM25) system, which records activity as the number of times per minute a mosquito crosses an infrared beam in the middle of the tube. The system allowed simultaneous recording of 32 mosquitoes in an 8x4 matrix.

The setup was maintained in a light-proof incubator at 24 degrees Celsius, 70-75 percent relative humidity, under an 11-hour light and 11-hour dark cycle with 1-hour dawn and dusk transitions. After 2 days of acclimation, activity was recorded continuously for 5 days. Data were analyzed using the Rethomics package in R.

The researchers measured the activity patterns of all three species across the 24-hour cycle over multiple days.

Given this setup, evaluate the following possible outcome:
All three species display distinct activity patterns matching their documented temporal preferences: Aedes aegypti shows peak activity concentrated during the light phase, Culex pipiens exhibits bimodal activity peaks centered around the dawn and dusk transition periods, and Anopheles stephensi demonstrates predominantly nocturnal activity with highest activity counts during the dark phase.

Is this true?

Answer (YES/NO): NO